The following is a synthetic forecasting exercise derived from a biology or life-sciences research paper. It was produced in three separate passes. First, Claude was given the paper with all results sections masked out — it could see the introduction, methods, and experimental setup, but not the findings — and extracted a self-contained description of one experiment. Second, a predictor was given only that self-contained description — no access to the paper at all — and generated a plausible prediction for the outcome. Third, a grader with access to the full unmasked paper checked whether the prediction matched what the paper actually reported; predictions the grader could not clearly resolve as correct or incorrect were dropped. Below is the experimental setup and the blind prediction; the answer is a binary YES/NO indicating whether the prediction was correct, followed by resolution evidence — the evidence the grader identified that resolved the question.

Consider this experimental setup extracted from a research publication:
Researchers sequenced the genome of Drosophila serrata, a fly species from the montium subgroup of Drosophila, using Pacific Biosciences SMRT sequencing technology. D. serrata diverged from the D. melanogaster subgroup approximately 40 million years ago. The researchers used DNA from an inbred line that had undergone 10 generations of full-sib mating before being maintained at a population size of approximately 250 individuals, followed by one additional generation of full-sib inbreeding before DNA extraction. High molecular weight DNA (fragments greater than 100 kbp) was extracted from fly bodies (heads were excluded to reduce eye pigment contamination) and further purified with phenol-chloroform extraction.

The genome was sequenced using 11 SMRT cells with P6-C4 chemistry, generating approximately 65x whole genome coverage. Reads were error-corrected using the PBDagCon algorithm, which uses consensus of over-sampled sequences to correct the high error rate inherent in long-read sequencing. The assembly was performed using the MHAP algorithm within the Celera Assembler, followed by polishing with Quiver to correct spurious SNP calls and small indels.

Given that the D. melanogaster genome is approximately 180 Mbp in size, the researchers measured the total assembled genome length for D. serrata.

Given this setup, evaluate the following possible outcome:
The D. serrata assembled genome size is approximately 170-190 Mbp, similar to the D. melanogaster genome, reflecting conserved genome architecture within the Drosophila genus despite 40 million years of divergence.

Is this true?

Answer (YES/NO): NO